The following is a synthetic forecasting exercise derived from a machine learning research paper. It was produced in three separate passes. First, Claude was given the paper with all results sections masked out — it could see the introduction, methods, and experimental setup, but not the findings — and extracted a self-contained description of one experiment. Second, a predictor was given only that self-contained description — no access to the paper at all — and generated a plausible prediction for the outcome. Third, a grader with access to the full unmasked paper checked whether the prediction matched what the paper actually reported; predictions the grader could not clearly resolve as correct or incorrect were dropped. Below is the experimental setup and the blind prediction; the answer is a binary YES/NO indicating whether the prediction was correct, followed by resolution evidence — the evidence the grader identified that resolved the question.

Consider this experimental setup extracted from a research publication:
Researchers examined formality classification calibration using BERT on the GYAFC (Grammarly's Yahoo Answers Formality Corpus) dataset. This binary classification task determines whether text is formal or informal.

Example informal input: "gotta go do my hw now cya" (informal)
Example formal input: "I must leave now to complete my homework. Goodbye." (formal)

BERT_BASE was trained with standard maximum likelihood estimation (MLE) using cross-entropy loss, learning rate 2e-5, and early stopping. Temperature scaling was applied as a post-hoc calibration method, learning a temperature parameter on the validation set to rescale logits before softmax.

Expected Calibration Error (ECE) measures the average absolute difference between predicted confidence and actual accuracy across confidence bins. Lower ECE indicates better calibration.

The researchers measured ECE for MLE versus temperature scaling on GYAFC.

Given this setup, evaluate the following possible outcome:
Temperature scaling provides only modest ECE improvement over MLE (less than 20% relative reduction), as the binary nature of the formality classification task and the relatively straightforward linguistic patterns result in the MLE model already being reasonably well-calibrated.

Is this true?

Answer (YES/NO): NO